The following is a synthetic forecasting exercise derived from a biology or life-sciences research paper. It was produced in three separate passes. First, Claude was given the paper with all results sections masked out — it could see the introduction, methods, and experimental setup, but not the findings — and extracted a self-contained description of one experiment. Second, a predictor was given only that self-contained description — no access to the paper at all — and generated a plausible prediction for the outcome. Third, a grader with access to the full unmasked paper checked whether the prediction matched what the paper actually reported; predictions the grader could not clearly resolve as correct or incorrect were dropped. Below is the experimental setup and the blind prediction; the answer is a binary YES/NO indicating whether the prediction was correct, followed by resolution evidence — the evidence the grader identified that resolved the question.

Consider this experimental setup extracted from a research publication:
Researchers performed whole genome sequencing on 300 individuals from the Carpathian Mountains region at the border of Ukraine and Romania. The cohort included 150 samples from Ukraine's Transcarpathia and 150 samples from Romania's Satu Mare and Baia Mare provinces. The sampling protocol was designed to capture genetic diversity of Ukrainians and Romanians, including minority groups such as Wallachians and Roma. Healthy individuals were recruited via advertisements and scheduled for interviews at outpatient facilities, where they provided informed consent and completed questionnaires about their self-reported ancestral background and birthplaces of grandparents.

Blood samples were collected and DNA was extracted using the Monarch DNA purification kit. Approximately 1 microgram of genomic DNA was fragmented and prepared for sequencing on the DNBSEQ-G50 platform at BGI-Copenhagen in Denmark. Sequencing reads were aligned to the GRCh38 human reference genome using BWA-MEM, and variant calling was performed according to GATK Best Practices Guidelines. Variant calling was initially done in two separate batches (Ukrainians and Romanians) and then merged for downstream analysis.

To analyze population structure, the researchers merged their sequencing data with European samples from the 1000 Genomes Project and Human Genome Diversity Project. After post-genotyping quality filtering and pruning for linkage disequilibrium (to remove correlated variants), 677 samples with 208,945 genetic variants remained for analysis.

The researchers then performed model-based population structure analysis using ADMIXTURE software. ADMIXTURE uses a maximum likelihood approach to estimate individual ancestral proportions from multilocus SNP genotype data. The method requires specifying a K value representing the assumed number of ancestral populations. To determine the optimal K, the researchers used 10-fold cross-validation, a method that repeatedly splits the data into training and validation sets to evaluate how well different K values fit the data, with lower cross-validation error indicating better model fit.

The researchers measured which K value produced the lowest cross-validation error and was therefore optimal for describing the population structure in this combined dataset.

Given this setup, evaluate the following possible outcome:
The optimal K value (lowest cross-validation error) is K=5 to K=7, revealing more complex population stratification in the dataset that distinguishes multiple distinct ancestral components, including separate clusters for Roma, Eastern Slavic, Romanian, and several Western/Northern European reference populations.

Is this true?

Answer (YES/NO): NO